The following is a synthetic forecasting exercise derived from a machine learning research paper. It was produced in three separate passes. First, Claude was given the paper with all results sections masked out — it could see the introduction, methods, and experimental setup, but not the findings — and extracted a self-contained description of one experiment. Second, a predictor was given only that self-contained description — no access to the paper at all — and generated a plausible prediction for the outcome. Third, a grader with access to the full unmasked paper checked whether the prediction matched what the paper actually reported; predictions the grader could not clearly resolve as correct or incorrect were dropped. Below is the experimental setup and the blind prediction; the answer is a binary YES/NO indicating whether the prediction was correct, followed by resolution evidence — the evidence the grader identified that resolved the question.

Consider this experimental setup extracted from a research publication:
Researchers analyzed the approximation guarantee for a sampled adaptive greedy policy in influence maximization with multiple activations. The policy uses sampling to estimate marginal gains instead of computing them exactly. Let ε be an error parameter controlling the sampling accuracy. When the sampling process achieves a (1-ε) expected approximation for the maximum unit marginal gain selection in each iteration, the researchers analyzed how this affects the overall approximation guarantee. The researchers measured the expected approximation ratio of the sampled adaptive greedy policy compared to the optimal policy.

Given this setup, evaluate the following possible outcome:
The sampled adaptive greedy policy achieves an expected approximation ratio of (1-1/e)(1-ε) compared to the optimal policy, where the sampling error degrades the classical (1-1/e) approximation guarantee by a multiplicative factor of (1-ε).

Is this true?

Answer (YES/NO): NO